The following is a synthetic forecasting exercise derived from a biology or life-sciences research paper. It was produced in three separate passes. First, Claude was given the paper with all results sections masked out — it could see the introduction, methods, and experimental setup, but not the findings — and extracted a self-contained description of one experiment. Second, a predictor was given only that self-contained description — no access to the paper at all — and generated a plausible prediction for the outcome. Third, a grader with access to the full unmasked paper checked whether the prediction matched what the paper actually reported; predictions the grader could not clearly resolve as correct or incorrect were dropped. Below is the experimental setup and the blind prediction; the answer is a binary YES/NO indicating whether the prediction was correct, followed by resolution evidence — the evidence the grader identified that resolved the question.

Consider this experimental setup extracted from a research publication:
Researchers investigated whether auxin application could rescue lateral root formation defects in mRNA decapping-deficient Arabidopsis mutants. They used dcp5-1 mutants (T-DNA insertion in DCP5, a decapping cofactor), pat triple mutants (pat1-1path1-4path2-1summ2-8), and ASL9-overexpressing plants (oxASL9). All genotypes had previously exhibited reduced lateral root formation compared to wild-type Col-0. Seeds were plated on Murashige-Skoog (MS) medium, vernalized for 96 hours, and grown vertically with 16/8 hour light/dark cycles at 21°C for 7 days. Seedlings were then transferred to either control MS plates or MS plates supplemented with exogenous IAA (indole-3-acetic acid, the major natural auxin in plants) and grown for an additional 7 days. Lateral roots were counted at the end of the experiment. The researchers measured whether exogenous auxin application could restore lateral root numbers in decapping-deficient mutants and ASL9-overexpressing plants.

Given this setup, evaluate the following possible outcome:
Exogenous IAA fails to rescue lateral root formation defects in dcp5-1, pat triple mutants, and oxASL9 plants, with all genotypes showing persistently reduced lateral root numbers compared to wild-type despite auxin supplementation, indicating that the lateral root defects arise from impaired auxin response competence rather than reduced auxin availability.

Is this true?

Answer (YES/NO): NO